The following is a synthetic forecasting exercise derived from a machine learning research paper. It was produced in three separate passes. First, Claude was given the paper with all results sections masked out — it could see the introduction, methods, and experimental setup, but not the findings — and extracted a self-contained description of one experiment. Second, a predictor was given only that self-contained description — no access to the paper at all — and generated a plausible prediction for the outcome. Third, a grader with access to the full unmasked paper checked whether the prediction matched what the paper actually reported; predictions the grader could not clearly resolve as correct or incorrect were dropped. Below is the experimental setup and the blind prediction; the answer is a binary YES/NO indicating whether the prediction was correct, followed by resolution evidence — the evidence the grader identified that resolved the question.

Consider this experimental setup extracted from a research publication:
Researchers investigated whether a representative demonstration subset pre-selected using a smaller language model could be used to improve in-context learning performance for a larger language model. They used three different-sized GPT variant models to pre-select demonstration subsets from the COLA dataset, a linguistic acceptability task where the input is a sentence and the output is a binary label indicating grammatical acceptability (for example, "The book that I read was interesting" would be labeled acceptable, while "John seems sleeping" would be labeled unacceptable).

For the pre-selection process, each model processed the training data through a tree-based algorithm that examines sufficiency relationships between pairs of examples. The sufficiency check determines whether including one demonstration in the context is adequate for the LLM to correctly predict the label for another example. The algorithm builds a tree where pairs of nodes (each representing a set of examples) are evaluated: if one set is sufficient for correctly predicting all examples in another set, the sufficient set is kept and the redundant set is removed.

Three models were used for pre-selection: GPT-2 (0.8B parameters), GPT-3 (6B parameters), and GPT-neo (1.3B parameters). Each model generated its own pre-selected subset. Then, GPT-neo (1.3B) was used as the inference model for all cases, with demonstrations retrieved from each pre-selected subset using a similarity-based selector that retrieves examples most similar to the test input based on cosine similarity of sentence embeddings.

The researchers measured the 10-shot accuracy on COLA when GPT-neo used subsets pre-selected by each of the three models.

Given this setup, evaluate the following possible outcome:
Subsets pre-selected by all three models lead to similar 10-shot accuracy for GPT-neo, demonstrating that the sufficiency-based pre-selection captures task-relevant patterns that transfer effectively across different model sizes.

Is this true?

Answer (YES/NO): NO